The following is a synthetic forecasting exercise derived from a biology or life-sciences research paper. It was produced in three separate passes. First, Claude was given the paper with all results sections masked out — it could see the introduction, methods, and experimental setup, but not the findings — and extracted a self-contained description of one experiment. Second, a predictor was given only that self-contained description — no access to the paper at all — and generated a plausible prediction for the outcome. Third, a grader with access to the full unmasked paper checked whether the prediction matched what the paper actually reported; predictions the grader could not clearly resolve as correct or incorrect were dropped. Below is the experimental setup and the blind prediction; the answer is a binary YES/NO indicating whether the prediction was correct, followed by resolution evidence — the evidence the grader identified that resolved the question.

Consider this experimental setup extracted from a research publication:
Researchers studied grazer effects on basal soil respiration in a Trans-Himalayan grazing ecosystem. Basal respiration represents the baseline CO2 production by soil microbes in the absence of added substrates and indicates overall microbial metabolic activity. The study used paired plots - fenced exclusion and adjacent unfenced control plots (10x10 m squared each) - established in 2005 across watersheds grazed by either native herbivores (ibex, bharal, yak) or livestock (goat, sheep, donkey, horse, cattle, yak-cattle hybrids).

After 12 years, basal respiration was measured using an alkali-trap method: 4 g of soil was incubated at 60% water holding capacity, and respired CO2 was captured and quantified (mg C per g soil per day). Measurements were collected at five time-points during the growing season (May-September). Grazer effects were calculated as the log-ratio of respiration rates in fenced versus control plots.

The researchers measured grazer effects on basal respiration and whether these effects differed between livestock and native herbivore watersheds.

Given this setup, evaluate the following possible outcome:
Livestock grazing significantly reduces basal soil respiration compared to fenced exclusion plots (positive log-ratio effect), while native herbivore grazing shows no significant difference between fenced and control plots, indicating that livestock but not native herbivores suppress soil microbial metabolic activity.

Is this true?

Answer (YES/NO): NO